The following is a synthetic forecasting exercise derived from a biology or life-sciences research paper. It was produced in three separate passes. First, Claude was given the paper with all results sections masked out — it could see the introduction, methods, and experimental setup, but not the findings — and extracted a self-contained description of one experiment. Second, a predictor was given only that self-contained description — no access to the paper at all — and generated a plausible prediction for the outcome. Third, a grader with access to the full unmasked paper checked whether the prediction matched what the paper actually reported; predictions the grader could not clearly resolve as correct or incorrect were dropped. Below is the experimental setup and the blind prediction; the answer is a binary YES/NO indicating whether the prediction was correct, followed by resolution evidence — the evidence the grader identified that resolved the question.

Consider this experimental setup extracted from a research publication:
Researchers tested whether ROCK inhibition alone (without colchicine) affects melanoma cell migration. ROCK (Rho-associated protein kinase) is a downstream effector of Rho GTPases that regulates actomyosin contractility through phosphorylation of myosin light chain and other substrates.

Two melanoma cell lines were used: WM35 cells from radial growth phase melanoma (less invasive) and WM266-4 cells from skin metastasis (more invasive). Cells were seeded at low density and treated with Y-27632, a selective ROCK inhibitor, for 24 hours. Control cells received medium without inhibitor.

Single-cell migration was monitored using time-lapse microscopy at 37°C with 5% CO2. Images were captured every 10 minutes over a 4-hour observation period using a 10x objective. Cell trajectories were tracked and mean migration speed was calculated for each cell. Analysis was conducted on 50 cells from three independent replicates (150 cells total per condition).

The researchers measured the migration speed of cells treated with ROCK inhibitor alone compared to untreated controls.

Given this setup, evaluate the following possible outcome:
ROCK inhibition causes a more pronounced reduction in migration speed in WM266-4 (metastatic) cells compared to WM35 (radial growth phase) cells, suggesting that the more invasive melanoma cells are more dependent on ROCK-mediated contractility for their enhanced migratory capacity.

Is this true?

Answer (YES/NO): NO